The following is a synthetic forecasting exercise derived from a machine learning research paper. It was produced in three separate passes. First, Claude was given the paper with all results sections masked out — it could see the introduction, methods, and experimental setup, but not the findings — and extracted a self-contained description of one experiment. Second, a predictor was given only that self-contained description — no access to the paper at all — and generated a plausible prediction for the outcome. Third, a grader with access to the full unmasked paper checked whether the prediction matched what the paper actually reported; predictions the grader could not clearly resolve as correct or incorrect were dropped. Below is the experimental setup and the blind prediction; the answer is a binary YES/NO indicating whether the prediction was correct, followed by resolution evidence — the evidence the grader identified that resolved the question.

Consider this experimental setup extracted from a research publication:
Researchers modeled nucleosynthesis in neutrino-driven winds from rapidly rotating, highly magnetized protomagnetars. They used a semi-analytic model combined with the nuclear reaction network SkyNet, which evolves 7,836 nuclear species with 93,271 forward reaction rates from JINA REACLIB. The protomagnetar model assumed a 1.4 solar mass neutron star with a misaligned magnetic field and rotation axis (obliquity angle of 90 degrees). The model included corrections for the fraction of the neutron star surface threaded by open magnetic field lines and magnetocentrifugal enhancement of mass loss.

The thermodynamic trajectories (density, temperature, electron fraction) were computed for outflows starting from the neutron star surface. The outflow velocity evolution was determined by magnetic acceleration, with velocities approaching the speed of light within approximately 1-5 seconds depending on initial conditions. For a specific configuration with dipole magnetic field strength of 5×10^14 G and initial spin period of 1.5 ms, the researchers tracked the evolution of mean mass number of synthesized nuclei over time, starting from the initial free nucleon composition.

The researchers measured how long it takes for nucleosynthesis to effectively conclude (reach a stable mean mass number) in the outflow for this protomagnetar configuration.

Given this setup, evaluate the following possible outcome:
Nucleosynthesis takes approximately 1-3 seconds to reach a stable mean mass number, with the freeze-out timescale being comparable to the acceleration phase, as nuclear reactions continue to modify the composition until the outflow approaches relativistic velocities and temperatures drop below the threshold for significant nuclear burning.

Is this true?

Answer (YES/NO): NO